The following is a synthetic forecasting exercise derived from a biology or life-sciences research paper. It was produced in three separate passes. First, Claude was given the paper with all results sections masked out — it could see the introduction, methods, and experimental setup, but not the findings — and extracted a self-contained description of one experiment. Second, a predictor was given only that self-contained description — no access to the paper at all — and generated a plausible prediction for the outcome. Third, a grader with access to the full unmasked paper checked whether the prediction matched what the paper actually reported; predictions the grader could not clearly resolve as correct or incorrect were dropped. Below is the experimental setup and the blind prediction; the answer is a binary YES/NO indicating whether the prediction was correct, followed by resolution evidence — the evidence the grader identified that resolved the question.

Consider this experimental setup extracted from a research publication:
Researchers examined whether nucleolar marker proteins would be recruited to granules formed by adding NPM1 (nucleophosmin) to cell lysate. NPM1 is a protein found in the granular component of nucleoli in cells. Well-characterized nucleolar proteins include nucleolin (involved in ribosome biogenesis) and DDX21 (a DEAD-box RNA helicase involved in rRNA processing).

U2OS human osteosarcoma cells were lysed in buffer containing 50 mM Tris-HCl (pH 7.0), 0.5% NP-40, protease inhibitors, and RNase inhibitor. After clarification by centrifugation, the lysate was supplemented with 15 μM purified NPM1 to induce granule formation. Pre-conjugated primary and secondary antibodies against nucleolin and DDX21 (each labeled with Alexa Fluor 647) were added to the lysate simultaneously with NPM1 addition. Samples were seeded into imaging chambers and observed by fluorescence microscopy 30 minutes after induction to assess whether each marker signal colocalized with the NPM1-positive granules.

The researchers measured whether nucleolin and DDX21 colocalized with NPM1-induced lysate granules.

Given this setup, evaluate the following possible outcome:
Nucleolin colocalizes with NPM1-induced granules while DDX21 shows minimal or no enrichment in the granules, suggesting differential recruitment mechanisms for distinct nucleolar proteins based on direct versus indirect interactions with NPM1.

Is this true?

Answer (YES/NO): NO